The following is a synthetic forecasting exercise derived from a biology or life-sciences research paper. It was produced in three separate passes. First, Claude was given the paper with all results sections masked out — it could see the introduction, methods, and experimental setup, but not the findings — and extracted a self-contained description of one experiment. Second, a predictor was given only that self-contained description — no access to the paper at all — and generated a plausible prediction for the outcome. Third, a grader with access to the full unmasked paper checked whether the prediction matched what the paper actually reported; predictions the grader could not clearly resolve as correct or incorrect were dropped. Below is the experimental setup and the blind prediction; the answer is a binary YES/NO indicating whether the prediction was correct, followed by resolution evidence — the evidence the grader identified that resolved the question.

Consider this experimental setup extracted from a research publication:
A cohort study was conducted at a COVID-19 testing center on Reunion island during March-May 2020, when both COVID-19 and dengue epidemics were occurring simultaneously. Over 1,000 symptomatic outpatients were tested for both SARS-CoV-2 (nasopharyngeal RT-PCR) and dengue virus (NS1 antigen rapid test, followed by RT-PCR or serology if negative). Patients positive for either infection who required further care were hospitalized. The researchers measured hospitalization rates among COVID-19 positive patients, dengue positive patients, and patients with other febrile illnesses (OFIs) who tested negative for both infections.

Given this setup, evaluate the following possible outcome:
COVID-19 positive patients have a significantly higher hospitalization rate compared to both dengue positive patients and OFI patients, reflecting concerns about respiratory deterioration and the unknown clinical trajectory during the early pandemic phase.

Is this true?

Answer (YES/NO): NO